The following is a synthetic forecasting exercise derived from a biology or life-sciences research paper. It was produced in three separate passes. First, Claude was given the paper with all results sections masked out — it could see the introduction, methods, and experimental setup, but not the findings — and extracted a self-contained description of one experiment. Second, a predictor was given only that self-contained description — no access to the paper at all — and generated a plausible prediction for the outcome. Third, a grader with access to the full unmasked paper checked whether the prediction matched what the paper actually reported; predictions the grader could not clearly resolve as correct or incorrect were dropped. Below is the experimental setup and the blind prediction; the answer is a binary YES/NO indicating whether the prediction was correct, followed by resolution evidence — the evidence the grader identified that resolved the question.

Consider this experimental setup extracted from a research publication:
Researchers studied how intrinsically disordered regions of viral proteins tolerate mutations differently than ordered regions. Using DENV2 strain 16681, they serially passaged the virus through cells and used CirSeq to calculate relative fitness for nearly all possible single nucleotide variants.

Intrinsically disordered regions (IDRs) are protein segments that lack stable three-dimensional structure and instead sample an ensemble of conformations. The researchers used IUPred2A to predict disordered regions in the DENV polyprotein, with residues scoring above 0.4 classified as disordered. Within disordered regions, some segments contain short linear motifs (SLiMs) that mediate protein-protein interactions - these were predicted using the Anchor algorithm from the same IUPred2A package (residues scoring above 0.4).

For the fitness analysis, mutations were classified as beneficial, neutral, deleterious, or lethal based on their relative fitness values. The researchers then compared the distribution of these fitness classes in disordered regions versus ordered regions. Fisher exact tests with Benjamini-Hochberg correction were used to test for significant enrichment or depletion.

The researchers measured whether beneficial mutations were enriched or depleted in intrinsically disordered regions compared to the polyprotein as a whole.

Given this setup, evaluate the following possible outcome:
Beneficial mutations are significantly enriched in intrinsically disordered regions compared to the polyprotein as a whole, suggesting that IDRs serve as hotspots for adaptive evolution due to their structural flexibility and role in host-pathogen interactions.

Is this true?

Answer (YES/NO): YES